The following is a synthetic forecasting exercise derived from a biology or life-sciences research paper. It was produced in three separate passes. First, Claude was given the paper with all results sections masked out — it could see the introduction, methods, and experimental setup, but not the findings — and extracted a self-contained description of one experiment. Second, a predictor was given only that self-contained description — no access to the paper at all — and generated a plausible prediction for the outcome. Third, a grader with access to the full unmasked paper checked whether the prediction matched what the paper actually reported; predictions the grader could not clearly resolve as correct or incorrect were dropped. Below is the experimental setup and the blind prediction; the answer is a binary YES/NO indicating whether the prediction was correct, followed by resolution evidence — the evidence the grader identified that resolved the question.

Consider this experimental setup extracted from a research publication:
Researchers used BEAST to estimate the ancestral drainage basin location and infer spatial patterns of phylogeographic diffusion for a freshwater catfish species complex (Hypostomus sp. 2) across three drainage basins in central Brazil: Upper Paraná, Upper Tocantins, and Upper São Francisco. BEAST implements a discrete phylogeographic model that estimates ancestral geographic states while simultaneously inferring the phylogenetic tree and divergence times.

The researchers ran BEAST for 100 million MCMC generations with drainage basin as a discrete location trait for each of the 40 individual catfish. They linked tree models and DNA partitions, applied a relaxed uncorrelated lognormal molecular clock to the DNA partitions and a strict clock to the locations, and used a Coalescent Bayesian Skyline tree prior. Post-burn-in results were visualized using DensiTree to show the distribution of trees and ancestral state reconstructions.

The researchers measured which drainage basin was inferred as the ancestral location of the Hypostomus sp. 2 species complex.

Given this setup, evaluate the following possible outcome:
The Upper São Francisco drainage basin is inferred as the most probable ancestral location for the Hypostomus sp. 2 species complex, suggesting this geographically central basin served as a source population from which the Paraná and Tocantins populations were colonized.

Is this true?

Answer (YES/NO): NO